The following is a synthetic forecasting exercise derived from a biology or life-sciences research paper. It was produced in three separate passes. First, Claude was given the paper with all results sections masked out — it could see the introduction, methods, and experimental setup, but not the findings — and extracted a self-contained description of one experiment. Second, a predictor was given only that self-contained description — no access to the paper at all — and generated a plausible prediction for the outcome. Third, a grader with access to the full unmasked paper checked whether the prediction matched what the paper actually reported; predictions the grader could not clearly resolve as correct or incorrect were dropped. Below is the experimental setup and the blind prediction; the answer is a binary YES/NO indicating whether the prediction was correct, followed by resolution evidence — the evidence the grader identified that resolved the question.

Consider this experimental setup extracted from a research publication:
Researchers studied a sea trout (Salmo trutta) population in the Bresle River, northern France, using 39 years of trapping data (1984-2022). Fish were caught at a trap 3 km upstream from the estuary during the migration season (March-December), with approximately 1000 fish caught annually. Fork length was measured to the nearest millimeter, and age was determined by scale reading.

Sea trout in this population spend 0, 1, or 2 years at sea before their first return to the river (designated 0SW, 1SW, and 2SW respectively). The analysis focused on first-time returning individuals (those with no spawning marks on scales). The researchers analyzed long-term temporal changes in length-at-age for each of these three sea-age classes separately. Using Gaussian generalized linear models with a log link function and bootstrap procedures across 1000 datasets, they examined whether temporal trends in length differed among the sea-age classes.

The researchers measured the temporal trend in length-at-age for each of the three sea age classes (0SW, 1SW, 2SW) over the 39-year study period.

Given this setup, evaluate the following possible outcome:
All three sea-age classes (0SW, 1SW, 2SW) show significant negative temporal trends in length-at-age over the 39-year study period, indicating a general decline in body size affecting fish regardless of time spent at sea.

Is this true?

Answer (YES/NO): NO